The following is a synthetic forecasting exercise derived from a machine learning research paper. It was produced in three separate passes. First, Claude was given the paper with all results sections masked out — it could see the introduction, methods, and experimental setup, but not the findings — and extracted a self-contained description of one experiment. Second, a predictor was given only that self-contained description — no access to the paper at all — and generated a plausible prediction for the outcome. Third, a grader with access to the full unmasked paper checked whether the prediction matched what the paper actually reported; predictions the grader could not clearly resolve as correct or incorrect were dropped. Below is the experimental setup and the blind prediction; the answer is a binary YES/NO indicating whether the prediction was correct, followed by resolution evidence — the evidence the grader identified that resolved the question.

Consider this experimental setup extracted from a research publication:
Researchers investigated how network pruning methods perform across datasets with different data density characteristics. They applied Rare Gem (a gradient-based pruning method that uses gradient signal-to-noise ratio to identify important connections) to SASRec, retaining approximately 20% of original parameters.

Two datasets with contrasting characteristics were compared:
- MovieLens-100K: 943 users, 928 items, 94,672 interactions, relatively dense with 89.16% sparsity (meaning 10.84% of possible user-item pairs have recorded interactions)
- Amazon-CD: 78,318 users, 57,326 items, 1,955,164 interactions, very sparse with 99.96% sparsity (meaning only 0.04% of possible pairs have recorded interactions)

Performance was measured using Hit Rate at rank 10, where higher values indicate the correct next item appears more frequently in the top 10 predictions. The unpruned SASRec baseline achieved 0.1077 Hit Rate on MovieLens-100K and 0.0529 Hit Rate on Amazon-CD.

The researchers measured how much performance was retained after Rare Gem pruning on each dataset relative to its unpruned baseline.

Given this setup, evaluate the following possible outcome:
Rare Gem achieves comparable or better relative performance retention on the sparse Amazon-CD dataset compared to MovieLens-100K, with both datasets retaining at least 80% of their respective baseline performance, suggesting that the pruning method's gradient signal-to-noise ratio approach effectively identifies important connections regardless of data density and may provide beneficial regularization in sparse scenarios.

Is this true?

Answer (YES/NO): NO